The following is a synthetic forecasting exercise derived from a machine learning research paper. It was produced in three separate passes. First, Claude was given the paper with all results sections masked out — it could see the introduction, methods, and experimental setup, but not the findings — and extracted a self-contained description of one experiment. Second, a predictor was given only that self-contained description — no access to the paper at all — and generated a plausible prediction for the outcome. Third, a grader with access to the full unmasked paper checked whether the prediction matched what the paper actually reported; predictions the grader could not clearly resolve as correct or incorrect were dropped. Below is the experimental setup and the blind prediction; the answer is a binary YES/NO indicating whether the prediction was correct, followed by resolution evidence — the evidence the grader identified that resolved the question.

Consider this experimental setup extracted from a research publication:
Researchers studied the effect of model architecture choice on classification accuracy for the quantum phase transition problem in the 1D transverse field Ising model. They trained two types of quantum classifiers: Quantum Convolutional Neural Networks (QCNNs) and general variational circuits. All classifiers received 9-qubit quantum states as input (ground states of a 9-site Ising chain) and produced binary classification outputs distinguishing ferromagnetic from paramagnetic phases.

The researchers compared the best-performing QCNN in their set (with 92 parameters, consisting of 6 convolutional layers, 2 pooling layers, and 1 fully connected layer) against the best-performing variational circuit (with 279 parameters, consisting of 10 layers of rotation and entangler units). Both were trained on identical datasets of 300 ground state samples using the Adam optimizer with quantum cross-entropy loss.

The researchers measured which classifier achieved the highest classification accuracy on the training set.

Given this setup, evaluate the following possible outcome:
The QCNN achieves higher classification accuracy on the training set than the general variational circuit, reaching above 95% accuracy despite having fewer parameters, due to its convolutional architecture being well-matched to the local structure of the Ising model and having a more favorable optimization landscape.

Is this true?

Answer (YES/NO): NO